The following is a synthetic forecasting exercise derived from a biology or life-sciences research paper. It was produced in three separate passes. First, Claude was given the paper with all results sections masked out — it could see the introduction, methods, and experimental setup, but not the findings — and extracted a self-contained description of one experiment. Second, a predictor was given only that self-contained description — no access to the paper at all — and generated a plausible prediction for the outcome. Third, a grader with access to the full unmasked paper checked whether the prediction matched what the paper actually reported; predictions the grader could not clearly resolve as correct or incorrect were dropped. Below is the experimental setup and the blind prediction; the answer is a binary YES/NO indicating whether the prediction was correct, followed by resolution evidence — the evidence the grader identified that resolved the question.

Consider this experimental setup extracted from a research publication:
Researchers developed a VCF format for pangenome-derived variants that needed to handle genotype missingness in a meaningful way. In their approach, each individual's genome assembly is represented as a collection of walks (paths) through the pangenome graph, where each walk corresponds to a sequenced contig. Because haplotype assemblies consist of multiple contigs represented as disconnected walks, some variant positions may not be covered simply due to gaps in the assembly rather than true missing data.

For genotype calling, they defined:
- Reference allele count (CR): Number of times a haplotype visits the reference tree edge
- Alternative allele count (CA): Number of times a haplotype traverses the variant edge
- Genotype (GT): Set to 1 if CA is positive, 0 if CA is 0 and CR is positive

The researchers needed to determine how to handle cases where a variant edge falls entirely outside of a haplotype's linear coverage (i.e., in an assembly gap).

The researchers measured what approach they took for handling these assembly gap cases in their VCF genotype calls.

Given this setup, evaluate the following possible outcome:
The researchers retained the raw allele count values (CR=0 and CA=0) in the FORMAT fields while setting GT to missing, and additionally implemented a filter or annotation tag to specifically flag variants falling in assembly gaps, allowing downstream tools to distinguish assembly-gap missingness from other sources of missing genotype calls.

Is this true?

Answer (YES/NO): NO